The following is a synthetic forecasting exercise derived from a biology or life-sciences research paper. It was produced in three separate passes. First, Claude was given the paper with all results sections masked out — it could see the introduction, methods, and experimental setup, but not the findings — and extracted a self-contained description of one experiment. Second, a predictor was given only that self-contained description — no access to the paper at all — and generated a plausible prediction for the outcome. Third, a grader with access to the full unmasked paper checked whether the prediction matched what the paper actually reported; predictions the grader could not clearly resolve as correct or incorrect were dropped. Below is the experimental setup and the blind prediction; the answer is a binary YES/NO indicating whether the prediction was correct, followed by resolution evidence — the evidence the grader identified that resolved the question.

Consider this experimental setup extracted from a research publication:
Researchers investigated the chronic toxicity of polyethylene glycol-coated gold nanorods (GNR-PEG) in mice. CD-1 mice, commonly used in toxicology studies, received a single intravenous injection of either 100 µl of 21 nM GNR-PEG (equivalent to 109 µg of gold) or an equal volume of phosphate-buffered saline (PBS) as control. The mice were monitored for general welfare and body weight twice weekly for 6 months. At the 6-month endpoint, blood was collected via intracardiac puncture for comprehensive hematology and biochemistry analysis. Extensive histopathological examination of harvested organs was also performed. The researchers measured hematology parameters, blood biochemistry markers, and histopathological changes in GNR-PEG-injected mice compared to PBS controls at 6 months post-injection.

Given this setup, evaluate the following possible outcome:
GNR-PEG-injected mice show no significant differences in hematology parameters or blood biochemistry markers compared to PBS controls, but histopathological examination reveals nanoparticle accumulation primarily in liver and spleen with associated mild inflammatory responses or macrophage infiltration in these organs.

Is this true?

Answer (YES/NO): NO